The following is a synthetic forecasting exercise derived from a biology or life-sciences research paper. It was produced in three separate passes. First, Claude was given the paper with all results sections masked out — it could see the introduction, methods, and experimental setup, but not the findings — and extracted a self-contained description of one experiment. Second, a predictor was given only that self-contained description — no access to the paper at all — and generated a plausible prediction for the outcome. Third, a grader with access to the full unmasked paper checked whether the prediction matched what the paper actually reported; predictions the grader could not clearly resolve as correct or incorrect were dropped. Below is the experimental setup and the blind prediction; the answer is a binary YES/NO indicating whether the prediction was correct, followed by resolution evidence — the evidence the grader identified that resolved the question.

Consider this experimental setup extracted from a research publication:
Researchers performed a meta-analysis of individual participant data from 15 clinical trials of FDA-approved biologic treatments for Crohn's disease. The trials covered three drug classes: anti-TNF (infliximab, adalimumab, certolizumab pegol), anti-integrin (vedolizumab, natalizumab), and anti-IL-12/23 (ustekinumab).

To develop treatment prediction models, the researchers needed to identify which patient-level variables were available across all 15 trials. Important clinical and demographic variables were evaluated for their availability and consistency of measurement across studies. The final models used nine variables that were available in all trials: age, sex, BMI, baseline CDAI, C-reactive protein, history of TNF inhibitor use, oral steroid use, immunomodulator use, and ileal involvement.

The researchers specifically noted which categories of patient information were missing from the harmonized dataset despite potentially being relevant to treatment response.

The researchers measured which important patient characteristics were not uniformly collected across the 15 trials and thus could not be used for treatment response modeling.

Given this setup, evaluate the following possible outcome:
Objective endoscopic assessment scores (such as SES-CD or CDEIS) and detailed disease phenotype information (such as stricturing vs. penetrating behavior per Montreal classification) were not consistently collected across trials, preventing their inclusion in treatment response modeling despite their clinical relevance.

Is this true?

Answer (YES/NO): NO